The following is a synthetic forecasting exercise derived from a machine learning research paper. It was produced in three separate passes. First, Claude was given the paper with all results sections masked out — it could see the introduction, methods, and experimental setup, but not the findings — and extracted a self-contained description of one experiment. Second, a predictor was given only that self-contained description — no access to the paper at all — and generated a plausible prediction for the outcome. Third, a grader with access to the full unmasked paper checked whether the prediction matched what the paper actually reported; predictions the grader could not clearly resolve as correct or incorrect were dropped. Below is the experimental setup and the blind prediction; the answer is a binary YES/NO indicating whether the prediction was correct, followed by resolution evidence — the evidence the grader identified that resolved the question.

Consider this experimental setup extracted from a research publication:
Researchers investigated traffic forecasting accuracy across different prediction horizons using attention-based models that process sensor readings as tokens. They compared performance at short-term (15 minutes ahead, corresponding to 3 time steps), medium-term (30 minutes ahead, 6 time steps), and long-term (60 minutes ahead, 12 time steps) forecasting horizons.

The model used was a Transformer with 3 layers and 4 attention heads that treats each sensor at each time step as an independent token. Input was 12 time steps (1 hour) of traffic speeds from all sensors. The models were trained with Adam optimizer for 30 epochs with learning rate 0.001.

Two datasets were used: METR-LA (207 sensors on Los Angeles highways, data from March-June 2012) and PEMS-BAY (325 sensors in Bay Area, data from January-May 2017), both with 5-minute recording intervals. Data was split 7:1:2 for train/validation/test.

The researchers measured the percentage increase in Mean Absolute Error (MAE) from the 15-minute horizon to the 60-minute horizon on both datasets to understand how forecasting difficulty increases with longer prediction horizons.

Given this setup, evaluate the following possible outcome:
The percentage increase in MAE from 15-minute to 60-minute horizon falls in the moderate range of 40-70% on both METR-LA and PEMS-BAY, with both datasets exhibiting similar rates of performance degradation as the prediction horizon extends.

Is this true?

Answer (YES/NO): NO